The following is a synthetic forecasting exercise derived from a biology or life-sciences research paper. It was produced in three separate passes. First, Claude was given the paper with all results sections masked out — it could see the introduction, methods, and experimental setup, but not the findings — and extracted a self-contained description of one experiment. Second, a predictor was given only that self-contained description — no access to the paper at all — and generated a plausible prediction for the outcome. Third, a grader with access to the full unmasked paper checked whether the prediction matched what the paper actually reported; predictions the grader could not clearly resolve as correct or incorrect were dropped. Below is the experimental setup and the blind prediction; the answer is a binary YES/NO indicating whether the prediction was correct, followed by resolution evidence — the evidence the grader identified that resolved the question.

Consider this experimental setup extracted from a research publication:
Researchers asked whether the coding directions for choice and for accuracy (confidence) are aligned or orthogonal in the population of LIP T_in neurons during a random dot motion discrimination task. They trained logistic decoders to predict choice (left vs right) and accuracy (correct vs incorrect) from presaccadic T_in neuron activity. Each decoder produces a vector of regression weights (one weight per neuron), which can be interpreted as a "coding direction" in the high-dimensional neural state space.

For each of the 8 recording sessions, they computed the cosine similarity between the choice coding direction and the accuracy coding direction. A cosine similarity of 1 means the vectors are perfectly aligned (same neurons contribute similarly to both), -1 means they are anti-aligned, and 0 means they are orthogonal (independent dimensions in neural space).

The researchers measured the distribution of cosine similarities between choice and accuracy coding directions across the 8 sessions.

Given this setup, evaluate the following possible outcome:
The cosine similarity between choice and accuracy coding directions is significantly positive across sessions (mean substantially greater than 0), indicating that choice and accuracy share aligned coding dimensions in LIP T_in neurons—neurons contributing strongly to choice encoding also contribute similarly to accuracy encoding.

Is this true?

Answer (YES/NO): NO